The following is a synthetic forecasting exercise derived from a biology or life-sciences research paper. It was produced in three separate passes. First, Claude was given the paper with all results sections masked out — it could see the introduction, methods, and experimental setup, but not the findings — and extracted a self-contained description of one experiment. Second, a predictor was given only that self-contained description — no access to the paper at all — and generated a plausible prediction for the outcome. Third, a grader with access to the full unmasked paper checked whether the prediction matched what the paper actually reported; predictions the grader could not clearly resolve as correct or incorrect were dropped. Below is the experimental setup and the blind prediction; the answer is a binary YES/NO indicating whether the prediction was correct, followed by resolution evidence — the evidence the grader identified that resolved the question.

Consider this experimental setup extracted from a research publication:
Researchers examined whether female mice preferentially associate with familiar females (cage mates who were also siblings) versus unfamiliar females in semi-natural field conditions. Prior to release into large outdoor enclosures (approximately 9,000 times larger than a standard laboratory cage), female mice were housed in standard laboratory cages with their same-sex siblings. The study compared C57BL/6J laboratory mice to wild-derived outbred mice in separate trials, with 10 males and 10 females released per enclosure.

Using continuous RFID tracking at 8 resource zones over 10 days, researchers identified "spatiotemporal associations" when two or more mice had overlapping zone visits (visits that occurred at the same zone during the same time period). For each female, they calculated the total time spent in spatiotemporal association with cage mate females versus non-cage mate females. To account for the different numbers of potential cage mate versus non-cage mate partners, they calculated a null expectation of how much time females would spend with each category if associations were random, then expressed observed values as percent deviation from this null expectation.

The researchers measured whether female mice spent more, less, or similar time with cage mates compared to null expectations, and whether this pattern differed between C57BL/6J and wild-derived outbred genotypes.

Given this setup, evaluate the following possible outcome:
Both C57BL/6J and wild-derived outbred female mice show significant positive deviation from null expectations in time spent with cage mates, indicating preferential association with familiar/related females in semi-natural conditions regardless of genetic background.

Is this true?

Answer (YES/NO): NO